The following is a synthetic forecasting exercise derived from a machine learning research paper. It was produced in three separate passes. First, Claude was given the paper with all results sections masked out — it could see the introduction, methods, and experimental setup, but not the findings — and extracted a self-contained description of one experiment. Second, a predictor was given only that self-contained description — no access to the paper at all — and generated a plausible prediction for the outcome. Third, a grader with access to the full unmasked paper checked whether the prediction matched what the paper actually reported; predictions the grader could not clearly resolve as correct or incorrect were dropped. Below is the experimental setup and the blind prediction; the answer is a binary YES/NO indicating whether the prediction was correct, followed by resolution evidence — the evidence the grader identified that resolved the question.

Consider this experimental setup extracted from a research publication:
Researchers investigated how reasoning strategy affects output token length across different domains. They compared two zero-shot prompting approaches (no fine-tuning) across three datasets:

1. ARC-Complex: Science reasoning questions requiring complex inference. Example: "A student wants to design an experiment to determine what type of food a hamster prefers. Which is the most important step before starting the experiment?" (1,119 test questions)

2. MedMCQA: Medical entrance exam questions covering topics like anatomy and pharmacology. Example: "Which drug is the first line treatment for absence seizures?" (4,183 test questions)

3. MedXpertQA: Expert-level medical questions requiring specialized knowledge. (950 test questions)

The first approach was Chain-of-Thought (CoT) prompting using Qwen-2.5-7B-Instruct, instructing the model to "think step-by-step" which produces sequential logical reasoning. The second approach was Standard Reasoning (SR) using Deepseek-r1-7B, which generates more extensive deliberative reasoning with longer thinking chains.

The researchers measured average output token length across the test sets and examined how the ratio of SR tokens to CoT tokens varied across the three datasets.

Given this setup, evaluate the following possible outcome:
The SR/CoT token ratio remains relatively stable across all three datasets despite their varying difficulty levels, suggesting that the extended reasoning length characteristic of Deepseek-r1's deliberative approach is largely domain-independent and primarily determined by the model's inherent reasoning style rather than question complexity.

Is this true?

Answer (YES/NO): NO